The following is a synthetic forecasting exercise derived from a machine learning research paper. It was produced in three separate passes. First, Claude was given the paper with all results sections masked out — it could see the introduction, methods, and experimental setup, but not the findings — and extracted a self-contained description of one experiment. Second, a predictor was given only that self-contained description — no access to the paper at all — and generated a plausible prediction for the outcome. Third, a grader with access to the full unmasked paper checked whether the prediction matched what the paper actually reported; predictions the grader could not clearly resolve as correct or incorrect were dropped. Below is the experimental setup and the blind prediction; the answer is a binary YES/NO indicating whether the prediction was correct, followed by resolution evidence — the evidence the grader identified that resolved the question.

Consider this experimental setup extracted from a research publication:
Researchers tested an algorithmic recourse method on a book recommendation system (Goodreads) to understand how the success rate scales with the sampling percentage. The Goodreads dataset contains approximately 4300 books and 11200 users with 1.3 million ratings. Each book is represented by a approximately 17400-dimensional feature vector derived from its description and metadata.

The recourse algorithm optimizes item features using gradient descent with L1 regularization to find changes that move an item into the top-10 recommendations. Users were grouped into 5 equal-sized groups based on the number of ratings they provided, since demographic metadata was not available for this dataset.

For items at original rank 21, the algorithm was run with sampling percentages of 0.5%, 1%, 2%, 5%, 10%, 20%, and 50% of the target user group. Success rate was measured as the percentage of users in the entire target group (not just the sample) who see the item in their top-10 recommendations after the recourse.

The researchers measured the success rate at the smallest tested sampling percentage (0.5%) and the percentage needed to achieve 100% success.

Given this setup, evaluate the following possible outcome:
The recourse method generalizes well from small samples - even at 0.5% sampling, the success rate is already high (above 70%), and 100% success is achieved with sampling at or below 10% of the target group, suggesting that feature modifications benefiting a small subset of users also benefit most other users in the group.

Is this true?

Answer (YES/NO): YES